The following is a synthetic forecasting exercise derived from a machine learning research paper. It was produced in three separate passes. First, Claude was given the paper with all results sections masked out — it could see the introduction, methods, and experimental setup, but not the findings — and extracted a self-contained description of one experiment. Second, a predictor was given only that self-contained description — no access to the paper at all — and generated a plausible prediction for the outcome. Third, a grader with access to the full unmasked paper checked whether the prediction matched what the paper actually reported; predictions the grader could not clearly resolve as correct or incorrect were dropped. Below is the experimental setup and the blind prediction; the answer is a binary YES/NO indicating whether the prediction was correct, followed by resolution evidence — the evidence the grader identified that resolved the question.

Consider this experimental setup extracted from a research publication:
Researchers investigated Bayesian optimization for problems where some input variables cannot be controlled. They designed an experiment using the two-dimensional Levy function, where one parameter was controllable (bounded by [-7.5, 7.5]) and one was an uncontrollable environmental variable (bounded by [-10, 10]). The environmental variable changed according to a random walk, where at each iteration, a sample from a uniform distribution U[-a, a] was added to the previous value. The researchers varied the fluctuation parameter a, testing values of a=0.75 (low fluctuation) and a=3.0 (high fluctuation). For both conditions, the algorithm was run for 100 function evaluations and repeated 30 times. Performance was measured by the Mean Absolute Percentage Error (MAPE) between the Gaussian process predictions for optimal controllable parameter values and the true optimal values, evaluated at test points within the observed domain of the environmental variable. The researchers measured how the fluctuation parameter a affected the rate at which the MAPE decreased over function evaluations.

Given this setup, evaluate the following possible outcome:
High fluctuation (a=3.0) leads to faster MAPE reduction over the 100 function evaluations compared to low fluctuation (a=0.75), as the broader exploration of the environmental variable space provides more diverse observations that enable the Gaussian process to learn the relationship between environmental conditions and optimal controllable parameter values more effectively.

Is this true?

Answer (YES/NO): NO